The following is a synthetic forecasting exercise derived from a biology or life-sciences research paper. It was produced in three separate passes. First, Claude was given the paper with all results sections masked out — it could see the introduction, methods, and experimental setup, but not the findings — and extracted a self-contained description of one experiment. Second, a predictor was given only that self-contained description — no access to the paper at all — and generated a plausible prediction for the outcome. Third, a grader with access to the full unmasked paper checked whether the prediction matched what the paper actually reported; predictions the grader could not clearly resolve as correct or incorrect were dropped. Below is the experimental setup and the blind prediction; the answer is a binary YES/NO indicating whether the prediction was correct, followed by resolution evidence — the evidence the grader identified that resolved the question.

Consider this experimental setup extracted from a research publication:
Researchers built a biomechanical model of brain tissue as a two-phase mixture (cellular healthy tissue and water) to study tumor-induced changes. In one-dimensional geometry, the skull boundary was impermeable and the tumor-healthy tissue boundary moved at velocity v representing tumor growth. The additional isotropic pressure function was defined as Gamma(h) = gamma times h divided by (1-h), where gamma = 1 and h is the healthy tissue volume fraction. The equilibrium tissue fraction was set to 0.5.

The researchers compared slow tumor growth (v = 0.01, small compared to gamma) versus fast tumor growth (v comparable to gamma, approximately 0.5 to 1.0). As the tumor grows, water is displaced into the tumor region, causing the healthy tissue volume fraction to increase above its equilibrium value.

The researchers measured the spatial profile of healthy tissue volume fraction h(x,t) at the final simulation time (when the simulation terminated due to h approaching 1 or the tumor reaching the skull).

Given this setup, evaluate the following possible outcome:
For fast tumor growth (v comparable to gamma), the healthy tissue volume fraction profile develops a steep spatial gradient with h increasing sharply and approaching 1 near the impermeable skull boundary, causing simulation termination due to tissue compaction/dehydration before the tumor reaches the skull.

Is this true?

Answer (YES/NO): NO